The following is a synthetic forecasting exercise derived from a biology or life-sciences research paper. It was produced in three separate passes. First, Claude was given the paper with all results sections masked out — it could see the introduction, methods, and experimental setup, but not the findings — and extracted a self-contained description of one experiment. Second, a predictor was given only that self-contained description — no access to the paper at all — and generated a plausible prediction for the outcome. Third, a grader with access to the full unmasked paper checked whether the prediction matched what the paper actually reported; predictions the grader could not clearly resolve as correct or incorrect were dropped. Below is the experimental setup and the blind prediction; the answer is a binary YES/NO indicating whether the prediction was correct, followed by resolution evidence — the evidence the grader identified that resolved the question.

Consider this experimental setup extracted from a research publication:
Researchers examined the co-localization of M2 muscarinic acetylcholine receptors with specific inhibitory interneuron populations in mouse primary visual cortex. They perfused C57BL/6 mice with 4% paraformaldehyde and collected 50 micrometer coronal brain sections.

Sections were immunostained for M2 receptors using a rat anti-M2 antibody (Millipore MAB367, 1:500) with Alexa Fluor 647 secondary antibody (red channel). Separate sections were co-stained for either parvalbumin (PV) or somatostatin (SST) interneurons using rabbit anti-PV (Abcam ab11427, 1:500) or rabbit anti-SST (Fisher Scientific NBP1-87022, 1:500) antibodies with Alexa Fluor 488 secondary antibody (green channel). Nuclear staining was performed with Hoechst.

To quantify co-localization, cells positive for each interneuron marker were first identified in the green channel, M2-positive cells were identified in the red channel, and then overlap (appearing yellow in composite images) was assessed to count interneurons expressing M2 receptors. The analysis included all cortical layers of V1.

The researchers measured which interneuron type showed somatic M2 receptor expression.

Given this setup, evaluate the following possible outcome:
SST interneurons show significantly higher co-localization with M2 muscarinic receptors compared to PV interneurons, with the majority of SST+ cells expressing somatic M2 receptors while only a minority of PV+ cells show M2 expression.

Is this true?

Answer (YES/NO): NO